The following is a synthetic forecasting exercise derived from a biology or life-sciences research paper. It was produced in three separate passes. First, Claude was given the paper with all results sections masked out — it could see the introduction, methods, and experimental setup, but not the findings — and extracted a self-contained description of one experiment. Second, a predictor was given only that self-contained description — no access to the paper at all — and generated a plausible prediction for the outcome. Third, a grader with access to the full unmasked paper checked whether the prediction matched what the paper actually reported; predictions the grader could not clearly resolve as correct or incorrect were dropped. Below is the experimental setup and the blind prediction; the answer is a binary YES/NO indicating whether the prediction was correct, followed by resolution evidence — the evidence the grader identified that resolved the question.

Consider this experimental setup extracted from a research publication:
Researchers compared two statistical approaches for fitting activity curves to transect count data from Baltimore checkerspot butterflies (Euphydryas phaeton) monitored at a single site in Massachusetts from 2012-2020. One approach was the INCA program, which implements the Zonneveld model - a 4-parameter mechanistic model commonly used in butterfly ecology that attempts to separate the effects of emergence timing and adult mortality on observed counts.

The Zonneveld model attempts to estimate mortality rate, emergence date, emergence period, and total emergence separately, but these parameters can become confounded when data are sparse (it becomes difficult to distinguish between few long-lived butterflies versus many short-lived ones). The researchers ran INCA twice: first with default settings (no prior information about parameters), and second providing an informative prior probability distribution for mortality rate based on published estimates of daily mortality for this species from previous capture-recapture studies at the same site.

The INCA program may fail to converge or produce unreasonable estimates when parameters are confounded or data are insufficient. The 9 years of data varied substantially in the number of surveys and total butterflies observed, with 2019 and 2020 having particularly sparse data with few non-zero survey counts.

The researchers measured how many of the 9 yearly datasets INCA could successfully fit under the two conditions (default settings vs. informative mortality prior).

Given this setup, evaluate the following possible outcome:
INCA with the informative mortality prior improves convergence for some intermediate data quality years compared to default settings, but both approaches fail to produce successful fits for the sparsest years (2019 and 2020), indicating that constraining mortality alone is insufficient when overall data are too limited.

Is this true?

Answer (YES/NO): YES